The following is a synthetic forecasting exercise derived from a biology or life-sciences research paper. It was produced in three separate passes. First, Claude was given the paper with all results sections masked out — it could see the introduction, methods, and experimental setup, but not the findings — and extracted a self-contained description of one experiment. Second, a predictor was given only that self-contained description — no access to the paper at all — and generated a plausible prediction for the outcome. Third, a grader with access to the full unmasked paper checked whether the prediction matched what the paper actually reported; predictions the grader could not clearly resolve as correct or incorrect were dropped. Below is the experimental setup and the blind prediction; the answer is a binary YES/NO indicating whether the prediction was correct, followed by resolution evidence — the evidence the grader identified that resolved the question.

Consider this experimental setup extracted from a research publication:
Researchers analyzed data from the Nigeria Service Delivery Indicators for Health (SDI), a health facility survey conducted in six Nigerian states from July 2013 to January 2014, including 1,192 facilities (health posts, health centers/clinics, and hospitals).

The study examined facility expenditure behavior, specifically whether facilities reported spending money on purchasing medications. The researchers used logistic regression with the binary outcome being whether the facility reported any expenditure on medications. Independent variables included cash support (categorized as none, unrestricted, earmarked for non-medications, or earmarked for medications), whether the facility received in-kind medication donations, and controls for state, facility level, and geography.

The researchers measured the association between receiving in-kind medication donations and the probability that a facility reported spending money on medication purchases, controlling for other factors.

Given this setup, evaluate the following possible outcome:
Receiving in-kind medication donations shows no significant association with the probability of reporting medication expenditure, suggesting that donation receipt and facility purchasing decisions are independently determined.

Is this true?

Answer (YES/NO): NO